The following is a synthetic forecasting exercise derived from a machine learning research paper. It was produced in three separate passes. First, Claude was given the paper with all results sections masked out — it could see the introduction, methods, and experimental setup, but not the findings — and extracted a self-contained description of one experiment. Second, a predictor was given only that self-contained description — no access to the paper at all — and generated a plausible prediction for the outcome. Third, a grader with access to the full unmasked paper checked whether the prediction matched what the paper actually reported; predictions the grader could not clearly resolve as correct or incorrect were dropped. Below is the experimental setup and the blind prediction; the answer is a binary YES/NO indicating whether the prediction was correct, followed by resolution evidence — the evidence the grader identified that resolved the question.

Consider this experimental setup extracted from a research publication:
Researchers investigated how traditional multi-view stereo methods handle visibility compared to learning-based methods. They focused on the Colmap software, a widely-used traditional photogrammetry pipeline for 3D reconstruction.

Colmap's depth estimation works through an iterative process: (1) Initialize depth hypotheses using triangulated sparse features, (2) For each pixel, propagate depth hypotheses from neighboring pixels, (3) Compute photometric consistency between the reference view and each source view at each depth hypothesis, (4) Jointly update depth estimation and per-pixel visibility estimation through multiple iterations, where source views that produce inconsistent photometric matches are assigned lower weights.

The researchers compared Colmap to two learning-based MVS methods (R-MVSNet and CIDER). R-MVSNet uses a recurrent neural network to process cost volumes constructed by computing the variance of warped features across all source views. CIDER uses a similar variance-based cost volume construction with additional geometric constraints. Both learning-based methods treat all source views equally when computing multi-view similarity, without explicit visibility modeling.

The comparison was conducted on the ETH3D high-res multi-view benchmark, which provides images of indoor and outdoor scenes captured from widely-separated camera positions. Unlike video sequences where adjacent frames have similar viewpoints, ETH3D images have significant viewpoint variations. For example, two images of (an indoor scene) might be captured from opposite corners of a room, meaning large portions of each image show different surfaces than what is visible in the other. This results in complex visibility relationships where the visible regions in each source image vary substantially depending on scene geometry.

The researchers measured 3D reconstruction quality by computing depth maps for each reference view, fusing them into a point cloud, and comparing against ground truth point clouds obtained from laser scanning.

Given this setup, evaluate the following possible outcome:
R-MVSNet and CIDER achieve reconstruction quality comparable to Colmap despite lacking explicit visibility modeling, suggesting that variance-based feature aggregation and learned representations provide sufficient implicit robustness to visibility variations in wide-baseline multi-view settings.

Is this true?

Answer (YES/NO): NO